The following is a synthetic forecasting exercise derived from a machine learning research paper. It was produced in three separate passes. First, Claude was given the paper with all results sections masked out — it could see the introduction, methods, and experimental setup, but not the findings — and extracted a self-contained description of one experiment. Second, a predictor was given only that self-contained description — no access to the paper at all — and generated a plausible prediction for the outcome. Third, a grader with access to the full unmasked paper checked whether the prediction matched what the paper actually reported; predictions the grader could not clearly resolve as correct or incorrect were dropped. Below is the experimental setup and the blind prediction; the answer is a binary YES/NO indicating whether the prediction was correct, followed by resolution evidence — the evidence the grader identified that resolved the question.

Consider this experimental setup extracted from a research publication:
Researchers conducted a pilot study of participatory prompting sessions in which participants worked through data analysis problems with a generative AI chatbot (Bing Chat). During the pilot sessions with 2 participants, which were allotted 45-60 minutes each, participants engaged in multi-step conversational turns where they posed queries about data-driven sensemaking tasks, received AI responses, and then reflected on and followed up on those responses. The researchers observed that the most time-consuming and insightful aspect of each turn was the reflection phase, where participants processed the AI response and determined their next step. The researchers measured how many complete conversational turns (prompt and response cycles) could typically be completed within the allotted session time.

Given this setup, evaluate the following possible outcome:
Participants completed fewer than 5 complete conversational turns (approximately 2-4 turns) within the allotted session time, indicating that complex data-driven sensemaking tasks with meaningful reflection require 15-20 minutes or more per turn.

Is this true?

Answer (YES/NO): NO